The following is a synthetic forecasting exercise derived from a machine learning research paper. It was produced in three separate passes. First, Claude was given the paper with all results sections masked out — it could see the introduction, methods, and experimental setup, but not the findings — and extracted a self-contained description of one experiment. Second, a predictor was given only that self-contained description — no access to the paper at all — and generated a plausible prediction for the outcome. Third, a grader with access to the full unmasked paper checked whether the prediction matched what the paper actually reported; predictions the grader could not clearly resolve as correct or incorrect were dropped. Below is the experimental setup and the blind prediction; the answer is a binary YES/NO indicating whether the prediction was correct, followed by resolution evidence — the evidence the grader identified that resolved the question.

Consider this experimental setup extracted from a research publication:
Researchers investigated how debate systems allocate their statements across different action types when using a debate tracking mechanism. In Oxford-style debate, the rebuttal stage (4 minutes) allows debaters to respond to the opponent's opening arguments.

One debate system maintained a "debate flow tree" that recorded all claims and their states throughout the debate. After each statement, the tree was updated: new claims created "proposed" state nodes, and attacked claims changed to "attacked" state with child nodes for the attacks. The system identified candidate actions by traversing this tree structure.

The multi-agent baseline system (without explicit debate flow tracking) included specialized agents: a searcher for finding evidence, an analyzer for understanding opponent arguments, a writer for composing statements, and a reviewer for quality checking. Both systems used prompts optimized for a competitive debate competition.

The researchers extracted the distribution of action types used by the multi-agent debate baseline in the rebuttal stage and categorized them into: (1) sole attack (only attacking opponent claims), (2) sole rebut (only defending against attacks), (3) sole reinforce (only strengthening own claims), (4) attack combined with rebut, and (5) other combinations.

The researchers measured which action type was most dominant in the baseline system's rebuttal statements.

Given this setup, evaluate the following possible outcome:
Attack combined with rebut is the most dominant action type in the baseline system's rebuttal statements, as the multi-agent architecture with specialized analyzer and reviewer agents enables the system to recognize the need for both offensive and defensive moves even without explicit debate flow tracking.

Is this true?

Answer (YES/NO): YES